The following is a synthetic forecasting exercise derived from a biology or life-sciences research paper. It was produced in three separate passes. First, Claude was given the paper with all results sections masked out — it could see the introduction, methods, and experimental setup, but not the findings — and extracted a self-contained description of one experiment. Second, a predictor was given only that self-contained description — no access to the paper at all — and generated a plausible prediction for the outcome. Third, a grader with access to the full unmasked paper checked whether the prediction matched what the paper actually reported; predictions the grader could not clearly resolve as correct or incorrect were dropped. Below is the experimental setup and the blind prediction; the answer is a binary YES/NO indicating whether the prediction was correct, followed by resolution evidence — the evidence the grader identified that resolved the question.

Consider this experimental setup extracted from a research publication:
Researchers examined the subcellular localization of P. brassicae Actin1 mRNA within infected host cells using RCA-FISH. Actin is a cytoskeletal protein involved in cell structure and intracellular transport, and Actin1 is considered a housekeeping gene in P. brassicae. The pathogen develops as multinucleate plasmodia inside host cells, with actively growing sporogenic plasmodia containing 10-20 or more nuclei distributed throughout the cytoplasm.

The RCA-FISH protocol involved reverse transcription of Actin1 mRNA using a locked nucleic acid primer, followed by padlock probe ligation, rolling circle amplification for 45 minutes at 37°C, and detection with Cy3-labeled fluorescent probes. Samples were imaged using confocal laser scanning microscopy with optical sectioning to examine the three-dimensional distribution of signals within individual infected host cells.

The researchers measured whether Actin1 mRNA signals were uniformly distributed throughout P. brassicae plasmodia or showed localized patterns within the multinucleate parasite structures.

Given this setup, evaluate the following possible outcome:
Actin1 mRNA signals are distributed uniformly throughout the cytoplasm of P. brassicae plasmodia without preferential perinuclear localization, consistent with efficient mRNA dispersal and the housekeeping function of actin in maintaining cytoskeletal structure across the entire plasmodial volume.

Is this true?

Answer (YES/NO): YES